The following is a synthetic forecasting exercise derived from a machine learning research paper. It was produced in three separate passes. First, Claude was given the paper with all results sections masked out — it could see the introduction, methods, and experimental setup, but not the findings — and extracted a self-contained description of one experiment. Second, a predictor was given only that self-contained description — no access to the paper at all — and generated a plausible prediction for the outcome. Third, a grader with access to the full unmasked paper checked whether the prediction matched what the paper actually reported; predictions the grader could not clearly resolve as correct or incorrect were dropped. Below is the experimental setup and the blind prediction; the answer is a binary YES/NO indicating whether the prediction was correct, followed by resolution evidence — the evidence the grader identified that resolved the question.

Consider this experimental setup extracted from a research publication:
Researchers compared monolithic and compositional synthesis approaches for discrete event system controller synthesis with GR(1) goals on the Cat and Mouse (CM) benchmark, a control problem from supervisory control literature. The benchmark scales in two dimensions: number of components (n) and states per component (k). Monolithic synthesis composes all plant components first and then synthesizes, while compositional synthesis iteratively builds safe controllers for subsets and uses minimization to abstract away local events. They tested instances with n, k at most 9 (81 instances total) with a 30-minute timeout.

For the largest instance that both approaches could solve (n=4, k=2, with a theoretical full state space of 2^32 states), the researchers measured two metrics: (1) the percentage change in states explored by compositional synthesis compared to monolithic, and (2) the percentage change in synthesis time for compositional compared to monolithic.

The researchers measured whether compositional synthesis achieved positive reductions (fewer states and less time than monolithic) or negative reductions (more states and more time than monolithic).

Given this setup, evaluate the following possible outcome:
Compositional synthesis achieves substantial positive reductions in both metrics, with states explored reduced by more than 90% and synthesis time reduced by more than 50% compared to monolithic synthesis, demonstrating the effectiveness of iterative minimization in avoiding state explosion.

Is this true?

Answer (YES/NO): NO